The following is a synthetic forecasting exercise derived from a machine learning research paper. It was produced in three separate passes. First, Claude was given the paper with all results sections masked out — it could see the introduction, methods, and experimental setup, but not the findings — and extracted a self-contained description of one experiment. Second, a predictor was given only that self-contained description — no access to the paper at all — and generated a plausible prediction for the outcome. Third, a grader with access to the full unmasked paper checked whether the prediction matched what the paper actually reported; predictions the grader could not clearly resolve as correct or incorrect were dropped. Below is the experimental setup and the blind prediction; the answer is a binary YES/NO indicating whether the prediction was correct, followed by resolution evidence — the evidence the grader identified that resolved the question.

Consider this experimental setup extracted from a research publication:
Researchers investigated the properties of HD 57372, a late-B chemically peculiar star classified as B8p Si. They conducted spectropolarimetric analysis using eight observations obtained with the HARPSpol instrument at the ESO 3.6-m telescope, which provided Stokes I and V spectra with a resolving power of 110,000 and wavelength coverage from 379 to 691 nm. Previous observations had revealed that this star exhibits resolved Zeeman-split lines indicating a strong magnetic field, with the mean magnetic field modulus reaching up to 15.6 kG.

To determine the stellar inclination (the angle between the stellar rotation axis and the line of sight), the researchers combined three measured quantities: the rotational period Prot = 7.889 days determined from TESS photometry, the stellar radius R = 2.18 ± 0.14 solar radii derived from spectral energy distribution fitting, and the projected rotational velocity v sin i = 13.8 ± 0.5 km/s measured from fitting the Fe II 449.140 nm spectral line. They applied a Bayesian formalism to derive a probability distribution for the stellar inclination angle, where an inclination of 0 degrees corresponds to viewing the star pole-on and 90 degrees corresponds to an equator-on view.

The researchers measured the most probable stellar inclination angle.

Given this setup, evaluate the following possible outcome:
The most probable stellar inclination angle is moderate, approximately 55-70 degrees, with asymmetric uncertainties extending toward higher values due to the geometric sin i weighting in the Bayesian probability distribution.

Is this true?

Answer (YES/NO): NO